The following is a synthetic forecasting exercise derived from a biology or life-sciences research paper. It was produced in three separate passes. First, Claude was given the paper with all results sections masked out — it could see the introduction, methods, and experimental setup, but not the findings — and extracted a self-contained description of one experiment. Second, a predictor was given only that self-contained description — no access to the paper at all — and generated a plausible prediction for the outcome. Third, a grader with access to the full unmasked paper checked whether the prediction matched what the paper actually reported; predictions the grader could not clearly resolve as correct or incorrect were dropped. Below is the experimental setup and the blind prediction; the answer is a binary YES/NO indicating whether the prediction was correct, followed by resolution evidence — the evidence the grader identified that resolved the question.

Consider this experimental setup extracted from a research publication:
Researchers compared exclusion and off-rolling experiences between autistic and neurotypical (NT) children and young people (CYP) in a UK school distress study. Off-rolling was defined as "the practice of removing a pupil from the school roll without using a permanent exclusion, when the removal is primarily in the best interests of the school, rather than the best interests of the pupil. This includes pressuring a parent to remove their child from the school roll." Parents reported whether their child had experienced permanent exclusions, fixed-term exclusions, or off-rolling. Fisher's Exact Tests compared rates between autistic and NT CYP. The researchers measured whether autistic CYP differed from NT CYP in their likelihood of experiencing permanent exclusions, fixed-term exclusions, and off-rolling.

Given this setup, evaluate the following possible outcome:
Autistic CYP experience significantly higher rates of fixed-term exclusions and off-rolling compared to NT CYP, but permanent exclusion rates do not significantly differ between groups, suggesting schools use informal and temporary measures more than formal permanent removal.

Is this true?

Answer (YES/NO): NO